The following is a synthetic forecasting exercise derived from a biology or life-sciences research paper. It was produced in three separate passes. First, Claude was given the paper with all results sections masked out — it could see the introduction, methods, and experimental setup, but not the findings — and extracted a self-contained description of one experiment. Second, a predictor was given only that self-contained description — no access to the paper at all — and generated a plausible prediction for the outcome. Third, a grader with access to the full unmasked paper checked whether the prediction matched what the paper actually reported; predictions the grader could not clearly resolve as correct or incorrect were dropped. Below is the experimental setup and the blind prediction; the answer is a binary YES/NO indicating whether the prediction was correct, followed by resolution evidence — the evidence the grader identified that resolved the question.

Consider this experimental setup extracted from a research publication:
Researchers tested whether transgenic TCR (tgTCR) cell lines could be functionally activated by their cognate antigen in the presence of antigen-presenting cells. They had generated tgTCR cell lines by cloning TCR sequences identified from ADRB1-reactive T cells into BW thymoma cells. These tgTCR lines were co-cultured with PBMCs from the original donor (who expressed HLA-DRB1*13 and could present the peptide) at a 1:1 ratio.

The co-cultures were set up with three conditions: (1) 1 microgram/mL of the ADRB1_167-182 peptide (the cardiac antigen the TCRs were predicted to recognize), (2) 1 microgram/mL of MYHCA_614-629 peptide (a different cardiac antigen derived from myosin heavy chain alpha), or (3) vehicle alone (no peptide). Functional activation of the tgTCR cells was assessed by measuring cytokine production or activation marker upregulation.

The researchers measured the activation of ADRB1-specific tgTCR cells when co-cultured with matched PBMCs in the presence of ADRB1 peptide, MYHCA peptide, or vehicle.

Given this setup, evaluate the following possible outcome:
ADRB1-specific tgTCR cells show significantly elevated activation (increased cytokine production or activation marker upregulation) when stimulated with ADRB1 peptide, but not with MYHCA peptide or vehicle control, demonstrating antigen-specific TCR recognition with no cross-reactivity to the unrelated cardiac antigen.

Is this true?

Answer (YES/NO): YES